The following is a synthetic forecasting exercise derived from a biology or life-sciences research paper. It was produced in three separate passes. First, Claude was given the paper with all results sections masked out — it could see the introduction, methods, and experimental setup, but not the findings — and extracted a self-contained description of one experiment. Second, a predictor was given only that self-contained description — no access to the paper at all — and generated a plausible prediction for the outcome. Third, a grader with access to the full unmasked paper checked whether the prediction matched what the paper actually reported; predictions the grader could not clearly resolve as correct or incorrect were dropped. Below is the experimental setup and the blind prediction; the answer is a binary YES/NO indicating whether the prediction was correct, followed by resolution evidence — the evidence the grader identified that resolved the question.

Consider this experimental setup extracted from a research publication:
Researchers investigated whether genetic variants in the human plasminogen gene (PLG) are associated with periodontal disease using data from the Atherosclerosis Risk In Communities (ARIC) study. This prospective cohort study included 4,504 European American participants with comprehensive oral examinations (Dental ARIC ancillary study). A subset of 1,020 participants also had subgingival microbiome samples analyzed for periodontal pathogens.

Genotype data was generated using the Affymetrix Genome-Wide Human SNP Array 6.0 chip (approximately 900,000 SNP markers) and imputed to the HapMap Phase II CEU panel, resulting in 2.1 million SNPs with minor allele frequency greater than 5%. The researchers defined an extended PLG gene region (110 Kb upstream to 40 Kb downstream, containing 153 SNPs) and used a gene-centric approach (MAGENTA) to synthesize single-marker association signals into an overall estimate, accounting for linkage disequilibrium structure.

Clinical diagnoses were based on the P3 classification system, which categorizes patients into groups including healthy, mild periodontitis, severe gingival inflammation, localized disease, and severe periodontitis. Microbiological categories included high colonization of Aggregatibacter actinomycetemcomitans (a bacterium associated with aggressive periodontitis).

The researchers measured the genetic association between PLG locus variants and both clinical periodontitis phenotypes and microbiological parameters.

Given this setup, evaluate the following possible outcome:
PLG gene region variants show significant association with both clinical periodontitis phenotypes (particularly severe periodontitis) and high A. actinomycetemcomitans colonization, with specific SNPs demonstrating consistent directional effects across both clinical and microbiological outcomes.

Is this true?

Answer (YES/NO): NO